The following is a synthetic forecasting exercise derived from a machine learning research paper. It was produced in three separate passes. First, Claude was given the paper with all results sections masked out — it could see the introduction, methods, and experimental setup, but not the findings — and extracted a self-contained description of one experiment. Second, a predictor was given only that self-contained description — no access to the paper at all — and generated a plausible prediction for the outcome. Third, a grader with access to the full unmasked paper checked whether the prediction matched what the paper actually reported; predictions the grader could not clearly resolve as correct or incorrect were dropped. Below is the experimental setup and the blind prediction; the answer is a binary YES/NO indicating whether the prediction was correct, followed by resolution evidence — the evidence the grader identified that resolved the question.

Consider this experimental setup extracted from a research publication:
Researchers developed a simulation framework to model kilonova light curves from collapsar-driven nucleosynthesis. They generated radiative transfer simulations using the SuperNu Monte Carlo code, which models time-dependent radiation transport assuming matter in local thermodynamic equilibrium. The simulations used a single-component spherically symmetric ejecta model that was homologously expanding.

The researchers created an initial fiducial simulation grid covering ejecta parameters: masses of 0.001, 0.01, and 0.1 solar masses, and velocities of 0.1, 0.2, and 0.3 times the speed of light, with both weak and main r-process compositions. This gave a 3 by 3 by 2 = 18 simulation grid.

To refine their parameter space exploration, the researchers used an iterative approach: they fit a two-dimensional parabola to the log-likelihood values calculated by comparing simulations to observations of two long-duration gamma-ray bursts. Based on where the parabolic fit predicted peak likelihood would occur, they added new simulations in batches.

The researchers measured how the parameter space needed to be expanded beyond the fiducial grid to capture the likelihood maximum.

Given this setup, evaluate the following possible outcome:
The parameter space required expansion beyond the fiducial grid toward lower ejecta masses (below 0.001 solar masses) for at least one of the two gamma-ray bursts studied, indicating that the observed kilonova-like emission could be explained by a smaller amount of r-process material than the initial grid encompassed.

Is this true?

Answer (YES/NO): NO